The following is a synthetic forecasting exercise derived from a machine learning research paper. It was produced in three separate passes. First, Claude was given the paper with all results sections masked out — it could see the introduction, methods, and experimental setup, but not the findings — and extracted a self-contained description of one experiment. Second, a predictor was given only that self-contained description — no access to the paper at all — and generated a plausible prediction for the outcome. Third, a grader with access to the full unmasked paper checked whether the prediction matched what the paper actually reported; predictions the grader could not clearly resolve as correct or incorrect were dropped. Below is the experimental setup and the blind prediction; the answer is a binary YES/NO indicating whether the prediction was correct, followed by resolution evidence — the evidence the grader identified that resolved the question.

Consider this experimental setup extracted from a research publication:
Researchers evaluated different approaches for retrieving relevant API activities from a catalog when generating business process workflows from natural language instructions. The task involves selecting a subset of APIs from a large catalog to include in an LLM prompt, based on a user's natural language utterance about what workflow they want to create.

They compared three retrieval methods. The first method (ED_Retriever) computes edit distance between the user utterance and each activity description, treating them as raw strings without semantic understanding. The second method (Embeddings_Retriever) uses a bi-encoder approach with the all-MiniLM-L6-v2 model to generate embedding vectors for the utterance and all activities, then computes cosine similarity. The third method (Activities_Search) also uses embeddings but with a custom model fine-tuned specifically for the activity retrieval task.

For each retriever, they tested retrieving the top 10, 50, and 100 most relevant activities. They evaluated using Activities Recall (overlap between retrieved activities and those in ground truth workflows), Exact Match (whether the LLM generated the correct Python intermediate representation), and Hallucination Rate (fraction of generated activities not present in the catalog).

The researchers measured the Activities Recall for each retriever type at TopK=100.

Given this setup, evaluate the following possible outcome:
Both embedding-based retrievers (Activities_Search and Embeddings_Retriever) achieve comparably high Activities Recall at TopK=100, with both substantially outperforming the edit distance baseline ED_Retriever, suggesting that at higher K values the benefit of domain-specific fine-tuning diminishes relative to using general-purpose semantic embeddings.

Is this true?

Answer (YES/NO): YES